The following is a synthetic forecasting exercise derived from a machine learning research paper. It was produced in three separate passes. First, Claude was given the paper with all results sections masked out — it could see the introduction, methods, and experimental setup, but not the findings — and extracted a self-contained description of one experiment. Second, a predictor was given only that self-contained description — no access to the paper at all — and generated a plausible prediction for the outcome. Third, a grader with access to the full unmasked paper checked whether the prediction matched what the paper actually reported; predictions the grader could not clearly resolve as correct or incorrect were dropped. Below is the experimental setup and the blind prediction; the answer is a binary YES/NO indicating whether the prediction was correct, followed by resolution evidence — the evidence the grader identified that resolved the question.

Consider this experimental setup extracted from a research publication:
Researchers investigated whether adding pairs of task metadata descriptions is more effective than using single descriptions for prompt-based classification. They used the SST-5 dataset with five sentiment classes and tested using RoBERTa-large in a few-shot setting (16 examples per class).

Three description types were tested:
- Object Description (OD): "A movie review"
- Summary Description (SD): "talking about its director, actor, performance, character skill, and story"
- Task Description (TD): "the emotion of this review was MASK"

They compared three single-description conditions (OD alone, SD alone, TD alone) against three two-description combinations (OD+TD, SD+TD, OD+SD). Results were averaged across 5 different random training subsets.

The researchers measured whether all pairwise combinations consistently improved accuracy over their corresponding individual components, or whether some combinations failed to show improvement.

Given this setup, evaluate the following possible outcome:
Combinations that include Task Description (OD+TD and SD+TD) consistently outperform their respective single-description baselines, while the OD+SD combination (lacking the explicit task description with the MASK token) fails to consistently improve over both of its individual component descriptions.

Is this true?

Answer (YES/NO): NO